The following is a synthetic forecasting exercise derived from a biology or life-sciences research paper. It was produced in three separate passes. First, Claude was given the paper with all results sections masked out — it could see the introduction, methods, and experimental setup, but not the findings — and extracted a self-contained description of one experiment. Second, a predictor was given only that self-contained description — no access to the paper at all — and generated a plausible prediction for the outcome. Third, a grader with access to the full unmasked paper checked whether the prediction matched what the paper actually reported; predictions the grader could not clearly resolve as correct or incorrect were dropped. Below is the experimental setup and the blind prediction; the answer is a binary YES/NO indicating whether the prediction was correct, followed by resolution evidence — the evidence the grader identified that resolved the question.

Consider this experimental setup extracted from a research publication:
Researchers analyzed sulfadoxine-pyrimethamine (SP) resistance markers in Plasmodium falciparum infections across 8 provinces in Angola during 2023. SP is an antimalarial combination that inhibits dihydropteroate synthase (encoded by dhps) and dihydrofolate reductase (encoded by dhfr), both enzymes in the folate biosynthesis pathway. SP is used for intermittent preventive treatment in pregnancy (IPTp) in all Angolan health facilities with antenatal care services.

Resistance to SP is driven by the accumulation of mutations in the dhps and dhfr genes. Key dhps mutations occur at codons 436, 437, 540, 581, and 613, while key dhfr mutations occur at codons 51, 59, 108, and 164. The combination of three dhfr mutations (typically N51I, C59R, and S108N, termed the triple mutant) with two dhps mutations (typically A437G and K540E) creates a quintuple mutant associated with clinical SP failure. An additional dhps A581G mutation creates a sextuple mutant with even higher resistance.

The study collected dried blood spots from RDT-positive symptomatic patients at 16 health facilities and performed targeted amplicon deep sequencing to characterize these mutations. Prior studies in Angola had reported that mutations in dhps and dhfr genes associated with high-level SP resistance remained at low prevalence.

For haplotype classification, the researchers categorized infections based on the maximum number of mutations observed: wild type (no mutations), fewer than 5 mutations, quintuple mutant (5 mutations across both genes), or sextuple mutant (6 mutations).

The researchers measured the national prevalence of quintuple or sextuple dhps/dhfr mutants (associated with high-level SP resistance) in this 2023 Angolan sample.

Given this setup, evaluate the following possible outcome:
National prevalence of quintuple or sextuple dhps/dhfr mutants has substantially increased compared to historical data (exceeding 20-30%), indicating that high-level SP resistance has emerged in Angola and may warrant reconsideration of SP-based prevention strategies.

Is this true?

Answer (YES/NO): YES